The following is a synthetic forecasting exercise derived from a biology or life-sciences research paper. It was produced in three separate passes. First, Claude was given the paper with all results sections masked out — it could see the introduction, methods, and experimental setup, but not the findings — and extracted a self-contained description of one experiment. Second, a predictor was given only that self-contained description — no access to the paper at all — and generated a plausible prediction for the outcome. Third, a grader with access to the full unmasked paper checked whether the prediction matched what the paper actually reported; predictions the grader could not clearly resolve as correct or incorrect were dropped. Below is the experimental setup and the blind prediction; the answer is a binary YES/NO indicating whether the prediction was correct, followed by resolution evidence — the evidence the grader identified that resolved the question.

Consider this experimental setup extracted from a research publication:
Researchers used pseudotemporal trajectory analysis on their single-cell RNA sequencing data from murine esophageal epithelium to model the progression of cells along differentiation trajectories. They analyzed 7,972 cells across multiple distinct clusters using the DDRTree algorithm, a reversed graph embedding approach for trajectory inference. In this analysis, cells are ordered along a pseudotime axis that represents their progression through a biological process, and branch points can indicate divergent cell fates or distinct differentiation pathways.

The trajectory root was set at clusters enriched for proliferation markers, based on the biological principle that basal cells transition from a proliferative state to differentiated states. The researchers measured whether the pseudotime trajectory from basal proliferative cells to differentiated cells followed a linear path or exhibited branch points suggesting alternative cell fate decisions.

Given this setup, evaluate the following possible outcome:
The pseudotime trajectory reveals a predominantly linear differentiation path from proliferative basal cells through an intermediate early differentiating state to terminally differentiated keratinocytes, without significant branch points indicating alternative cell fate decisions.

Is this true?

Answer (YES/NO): NO